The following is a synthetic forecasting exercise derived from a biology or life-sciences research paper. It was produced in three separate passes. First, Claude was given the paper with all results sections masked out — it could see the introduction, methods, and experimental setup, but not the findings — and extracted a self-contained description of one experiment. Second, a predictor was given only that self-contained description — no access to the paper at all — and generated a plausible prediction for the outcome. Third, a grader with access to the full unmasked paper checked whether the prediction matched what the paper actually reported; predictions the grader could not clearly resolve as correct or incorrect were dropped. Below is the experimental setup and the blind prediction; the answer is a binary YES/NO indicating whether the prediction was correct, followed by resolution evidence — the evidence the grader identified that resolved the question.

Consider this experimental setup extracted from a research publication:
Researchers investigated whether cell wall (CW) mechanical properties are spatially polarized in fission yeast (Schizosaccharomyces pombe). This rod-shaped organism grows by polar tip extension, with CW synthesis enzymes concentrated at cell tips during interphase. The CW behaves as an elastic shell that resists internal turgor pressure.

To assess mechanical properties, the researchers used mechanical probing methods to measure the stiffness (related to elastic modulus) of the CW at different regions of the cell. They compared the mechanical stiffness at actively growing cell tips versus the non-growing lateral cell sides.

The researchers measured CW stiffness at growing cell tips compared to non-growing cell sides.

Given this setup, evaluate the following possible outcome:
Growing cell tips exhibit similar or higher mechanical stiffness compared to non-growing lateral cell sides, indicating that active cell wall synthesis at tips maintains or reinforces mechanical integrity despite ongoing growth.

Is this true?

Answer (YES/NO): NO